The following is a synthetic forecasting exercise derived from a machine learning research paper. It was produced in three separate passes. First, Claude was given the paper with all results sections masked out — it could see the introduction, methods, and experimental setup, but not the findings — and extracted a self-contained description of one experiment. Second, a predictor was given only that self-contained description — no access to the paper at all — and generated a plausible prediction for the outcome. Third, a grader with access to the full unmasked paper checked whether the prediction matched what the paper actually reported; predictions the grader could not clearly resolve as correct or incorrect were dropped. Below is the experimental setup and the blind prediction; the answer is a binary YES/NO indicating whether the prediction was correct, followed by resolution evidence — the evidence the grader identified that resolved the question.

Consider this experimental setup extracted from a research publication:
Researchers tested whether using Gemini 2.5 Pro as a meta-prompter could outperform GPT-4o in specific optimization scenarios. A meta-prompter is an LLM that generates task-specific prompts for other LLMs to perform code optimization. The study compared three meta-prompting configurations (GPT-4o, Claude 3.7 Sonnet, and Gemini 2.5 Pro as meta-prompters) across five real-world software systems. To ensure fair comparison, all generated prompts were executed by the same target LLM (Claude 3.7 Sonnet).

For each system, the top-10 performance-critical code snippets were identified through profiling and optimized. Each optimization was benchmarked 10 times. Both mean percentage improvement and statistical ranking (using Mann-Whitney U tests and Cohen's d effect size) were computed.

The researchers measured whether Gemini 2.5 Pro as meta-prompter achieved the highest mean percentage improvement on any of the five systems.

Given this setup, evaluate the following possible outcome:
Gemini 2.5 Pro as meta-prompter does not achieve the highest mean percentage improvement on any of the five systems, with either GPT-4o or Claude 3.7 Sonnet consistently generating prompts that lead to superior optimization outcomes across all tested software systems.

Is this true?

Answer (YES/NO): NO